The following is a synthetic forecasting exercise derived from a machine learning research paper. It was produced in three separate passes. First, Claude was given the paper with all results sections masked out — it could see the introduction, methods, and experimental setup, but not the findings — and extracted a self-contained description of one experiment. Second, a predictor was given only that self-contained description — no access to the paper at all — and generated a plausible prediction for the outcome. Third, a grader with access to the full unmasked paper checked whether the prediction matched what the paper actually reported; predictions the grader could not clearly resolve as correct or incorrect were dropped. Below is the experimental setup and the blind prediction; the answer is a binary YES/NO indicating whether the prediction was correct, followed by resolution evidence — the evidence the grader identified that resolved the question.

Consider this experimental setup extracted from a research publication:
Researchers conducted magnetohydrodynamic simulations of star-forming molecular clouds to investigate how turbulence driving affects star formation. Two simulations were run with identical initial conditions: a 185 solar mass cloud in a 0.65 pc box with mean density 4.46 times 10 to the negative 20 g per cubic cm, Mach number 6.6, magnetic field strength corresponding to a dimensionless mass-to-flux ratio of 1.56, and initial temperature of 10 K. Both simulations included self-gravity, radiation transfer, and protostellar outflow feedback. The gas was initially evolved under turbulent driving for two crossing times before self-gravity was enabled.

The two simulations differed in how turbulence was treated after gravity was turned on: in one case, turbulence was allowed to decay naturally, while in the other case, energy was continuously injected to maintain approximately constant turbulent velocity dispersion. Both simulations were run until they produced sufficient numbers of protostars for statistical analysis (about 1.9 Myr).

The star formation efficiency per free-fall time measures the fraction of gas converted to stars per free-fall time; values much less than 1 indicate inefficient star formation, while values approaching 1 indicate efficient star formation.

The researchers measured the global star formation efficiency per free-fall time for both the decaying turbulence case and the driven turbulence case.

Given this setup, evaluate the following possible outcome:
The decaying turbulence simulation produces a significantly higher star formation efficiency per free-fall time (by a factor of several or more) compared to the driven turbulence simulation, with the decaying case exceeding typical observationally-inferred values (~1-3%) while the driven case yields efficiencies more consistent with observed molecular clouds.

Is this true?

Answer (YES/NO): NO